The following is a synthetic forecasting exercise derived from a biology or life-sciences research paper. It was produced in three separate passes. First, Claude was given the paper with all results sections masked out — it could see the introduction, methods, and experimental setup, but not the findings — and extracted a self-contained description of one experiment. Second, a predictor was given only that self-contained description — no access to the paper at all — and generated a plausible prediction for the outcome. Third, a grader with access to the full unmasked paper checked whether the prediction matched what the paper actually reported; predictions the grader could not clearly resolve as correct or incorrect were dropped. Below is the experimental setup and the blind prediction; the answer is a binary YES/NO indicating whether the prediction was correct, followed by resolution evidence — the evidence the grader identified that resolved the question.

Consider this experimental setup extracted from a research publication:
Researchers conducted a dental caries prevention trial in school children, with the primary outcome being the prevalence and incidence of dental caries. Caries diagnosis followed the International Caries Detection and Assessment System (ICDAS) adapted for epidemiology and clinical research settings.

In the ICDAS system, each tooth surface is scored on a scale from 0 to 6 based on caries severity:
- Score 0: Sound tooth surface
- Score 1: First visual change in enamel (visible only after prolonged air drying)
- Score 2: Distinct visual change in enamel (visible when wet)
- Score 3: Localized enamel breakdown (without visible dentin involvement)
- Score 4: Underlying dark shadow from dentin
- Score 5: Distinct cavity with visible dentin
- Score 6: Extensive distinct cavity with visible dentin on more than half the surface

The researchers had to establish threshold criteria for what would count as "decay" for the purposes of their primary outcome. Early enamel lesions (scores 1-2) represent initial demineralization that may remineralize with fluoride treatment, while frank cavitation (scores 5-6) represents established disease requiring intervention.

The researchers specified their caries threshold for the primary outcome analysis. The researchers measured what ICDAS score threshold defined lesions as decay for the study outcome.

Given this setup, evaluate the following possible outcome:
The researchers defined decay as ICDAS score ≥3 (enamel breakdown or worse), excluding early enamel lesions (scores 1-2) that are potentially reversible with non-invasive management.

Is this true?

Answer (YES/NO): NO